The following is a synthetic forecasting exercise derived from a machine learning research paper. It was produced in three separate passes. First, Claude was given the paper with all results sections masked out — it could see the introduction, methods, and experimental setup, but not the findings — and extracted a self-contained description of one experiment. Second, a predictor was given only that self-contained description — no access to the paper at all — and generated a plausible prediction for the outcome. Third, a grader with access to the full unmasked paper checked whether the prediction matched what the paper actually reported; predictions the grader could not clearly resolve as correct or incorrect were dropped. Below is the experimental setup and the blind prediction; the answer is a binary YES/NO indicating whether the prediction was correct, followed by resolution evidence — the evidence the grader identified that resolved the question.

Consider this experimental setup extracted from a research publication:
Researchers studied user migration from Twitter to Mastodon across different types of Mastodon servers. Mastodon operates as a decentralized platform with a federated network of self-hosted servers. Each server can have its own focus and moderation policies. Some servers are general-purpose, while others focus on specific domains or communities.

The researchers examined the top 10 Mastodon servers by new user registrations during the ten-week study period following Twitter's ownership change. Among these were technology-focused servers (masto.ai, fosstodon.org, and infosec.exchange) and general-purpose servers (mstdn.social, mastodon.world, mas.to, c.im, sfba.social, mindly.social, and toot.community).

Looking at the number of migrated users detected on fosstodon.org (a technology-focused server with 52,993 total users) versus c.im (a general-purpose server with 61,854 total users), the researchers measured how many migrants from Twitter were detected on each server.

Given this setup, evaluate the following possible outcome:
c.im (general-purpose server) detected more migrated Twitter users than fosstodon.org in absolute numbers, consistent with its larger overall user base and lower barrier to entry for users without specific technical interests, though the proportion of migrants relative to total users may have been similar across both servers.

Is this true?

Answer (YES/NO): NO